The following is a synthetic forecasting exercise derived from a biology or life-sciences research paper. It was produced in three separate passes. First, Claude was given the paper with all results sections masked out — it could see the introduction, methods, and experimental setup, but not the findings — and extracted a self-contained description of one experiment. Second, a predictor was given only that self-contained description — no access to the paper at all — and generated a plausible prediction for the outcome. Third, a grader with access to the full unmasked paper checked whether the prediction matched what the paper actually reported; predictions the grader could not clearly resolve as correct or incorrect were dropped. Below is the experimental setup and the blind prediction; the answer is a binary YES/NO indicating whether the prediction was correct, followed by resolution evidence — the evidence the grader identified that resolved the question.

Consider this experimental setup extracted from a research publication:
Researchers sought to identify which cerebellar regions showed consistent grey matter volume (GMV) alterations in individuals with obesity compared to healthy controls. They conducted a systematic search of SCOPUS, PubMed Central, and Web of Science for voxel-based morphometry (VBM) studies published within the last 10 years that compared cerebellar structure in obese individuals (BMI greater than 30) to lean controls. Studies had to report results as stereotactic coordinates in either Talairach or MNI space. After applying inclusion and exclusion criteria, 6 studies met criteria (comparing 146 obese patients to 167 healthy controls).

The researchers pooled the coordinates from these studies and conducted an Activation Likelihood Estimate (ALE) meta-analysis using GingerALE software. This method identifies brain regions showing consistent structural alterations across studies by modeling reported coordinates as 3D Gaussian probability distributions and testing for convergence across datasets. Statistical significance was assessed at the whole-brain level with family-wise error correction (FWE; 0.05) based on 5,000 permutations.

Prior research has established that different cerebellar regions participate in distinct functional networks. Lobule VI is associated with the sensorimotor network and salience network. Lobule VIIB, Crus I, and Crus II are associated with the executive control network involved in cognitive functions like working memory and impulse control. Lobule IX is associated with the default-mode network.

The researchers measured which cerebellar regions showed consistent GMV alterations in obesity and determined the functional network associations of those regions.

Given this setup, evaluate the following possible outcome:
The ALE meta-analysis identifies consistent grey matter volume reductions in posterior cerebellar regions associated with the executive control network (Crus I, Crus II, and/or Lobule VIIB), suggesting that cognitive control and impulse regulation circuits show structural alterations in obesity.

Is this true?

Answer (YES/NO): NO